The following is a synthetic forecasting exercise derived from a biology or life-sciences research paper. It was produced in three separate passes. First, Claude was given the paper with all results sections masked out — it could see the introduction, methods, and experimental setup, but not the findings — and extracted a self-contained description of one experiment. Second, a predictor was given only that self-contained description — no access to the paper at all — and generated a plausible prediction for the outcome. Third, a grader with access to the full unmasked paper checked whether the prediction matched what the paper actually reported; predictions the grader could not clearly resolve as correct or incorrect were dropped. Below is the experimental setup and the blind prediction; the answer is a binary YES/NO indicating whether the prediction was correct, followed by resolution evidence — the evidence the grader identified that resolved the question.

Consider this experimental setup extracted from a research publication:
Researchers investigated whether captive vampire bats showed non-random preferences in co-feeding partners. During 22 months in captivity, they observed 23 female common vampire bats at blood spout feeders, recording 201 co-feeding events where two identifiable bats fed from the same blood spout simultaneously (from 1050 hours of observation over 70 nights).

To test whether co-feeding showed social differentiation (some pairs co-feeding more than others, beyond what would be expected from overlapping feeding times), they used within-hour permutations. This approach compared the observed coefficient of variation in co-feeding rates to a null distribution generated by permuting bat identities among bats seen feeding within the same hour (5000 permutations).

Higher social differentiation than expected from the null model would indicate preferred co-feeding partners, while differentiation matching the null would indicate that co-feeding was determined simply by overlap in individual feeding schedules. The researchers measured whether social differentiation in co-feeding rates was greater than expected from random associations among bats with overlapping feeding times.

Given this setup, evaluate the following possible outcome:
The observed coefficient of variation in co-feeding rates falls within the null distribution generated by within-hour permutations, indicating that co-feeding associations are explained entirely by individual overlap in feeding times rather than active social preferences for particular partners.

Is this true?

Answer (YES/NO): NO